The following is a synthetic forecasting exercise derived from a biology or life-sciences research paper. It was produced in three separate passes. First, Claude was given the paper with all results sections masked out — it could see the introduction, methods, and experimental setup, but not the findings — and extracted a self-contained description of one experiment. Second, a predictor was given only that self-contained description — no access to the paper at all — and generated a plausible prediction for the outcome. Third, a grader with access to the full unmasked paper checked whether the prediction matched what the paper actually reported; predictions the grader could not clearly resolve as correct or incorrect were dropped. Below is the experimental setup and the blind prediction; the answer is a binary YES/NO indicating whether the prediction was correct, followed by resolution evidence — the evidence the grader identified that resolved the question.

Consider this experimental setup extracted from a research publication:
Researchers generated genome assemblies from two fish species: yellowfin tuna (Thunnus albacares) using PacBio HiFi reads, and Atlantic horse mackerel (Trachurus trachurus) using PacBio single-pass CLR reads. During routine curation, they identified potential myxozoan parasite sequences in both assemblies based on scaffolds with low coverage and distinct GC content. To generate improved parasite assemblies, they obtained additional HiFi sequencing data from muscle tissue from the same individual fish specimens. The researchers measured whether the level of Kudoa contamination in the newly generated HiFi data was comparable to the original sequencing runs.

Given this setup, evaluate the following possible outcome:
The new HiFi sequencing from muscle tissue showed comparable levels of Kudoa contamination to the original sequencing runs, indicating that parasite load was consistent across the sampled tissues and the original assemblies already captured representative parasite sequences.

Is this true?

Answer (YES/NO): NO